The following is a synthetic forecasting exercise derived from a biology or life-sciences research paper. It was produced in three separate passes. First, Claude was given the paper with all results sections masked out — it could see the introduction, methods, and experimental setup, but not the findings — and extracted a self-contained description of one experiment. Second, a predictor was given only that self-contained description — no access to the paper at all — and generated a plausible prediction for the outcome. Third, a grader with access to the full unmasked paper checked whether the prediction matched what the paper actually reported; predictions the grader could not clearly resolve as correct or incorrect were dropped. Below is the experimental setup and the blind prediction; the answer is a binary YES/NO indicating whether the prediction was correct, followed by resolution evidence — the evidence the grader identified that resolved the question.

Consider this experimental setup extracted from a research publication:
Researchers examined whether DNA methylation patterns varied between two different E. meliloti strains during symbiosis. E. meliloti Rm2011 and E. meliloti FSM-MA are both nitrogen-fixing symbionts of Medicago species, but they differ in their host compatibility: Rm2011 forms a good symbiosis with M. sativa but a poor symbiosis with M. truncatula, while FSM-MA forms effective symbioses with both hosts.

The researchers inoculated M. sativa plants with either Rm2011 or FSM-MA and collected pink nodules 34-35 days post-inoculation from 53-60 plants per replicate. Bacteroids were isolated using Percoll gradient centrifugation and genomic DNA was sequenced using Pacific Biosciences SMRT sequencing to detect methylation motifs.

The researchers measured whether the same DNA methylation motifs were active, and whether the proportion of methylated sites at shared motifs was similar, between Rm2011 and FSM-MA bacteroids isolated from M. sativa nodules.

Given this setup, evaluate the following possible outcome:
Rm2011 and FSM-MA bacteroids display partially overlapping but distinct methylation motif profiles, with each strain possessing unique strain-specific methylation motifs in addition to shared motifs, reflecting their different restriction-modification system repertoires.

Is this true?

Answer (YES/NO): YES